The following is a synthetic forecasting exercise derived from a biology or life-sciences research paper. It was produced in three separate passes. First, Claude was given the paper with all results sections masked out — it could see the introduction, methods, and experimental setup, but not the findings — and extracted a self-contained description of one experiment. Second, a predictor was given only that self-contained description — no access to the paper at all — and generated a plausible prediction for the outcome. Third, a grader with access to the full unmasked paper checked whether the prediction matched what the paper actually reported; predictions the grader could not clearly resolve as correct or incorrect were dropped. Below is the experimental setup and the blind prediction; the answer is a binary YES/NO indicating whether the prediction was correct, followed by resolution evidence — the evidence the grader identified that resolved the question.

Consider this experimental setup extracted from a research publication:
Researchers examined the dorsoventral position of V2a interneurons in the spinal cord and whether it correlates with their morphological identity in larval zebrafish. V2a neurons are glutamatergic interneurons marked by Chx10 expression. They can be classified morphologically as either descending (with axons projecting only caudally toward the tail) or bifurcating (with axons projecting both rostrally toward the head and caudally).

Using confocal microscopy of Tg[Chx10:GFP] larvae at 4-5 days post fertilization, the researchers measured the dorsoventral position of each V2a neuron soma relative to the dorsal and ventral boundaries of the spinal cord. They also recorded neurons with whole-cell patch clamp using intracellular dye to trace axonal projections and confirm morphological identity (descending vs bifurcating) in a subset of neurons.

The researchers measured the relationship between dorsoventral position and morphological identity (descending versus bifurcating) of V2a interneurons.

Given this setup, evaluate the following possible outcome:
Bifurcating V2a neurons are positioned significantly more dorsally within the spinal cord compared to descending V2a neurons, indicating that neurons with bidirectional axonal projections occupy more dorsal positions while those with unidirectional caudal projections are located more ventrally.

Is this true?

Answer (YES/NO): NO